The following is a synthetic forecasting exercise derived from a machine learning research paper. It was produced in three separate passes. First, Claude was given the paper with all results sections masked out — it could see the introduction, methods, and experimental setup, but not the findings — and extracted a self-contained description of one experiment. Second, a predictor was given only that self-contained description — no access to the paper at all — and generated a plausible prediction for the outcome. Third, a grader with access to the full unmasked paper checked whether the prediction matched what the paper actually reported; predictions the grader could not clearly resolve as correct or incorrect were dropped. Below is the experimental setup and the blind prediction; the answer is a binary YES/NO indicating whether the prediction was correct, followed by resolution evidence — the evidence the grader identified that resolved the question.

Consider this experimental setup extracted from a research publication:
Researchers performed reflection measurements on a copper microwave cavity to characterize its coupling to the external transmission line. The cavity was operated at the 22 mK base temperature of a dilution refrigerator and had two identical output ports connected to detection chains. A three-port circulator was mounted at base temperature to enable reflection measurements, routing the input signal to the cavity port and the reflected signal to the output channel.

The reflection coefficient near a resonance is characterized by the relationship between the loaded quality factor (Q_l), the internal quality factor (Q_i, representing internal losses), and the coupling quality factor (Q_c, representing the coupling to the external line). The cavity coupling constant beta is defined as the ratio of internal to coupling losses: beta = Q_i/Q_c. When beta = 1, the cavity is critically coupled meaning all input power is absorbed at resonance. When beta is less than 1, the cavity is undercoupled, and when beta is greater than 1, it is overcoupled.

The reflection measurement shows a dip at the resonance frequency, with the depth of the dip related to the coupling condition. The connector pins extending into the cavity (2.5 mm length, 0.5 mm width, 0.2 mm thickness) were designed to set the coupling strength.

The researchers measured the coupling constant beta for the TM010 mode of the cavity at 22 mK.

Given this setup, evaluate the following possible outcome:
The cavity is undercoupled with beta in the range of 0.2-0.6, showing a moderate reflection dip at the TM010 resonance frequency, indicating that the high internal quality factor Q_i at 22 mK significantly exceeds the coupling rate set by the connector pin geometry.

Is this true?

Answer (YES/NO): NO